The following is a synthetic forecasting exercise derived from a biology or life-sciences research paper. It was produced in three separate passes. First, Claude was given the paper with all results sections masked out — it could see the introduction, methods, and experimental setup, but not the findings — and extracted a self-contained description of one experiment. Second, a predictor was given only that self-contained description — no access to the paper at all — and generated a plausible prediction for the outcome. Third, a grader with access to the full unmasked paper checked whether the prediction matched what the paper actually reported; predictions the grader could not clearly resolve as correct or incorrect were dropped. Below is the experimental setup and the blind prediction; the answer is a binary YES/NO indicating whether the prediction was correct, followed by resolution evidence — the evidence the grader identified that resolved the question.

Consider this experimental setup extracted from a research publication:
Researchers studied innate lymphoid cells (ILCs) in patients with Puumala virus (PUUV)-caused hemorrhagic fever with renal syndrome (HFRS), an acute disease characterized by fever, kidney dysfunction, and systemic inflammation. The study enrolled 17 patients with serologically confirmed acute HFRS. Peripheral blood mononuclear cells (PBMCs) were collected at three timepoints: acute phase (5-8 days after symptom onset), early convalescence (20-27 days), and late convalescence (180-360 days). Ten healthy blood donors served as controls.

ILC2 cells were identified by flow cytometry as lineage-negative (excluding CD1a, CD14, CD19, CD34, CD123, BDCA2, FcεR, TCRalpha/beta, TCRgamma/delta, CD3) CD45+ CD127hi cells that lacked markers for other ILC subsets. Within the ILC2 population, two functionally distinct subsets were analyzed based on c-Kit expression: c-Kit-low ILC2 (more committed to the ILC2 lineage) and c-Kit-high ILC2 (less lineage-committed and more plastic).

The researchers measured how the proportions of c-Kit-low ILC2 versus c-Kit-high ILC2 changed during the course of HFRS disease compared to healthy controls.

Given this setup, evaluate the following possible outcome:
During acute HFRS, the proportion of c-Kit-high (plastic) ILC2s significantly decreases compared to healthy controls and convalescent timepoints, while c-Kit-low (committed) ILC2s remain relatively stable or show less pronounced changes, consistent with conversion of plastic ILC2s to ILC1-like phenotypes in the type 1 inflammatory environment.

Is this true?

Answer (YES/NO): NO